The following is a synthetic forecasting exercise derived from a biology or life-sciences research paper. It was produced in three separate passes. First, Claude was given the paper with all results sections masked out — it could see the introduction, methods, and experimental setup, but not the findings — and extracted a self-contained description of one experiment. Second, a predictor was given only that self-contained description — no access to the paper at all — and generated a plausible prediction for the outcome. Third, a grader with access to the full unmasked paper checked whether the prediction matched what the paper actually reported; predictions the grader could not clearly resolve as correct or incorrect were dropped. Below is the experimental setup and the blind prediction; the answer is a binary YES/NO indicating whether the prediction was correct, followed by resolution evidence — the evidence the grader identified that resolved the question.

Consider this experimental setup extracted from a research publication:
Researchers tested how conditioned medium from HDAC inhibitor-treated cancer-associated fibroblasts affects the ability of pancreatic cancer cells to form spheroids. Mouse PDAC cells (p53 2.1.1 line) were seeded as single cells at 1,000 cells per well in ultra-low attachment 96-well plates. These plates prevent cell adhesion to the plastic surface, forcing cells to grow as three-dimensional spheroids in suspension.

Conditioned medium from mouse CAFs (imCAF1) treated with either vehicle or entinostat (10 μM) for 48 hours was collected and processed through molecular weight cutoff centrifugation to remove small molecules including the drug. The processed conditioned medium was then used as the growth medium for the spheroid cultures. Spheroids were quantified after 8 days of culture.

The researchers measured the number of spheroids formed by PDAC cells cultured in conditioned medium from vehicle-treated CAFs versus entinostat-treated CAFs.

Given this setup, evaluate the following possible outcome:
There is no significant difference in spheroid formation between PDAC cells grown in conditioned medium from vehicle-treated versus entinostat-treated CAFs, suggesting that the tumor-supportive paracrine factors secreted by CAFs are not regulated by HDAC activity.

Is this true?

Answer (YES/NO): NO